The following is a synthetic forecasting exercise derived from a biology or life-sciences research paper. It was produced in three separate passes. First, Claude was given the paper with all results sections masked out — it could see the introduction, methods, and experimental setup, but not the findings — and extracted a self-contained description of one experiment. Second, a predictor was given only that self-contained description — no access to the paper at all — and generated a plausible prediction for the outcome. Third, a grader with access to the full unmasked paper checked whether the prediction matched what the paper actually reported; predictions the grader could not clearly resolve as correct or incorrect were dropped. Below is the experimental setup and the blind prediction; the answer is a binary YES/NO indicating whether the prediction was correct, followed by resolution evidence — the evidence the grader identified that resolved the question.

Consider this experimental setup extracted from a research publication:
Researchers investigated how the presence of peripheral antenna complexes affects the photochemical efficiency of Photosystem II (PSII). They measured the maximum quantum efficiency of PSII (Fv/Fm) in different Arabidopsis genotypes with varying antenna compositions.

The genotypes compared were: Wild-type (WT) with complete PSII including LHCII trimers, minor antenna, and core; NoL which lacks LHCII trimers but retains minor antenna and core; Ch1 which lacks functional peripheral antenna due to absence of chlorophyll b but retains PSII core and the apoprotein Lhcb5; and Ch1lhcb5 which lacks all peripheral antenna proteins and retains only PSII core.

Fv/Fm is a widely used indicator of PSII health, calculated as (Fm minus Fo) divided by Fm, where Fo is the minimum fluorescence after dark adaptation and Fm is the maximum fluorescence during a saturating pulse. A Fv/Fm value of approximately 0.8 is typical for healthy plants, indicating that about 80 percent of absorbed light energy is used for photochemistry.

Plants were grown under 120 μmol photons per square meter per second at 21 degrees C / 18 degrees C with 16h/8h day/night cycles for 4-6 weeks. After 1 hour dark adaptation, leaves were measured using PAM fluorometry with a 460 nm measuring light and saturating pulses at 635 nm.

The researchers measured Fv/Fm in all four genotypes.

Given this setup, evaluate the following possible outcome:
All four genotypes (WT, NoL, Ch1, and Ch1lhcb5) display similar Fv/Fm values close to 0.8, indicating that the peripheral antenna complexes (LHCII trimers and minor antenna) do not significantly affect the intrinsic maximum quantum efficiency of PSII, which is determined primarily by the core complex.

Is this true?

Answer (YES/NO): NO